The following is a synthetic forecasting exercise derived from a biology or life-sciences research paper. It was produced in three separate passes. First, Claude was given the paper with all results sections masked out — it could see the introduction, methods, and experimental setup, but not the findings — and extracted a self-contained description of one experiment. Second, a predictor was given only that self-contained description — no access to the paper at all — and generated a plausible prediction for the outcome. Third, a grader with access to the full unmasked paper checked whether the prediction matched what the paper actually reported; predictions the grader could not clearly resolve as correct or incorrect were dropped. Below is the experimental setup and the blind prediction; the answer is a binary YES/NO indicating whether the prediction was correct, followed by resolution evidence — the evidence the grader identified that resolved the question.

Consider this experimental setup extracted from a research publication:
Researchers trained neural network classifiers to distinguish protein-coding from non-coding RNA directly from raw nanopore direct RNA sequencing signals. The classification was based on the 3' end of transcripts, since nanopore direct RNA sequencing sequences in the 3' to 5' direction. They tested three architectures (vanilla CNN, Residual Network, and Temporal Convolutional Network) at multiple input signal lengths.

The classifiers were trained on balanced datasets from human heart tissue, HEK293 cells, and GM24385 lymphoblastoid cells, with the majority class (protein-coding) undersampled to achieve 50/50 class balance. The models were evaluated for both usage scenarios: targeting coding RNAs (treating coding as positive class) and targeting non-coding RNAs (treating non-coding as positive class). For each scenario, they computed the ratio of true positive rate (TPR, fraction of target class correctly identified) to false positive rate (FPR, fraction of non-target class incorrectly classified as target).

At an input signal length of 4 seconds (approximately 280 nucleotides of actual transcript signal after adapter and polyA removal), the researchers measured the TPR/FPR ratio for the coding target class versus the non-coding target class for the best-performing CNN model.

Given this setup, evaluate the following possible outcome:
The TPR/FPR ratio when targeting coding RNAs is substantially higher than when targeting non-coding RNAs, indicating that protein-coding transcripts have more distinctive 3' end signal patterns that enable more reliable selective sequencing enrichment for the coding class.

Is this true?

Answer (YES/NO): NO